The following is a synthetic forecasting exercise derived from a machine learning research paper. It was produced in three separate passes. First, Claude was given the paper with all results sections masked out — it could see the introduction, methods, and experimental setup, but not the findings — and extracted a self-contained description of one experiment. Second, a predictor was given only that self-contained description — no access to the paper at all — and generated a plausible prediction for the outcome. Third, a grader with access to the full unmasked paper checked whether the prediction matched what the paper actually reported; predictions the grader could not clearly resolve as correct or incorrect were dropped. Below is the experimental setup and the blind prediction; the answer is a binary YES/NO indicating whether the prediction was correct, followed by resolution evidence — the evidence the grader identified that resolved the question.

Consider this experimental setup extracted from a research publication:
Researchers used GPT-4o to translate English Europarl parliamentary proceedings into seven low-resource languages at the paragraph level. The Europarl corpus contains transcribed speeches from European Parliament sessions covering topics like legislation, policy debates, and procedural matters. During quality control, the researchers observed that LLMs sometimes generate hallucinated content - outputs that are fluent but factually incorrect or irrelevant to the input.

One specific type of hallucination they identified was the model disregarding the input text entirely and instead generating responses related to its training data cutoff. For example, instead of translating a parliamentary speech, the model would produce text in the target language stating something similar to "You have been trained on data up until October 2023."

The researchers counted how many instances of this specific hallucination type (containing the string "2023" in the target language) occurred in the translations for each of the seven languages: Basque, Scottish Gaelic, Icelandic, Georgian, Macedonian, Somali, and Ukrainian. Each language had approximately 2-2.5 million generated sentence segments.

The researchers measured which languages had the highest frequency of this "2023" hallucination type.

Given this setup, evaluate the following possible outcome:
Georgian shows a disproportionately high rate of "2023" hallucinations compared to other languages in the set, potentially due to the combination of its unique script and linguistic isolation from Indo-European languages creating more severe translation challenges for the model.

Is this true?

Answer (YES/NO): YES